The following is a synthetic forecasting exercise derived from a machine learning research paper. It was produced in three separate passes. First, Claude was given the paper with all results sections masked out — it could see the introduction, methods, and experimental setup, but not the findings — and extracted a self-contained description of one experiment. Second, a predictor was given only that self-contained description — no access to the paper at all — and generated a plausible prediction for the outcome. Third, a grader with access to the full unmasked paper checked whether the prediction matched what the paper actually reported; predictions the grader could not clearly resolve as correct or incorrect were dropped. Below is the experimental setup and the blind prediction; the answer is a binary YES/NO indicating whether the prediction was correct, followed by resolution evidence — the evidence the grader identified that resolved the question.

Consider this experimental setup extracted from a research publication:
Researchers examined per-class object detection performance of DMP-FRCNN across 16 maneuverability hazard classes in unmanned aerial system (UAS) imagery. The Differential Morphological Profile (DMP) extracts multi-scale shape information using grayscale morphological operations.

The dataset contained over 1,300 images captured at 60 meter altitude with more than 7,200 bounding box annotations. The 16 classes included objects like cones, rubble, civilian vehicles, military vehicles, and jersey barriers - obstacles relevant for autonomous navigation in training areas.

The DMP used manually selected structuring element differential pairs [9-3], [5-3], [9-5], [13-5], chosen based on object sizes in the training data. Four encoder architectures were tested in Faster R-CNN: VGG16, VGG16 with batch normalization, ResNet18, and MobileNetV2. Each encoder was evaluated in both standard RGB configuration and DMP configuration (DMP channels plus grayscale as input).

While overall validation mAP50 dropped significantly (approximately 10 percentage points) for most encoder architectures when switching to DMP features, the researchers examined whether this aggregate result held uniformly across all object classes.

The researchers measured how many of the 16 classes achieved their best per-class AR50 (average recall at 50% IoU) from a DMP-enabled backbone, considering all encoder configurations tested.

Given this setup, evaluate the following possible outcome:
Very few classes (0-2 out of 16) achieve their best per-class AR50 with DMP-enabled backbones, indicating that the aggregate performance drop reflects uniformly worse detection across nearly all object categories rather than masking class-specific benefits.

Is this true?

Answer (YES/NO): NO